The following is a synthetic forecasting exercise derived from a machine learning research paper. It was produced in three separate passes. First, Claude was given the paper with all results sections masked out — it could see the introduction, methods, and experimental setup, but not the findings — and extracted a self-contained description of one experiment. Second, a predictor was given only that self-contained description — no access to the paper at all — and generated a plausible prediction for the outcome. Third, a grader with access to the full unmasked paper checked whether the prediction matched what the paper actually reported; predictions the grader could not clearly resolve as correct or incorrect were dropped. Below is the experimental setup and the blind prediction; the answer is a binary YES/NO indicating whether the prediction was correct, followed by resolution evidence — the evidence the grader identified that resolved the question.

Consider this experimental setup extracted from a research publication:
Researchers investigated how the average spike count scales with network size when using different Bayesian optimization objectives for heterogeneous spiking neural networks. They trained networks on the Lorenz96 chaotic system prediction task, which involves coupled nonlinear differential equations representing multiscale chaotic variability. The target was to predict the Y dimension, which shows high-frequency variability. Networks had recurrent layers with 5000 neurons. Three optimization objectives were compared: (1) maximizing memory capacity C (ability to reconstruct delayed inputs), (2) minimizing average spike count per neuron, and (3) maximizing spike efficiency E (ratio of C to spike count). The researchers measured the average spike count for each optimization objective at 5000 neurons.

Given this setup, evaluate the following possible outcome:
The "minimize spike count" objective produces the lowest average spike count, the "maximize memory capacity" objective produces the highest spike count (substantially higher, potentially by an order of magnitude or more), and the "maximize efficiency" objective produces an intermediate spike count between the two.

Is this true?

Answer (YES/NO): NO